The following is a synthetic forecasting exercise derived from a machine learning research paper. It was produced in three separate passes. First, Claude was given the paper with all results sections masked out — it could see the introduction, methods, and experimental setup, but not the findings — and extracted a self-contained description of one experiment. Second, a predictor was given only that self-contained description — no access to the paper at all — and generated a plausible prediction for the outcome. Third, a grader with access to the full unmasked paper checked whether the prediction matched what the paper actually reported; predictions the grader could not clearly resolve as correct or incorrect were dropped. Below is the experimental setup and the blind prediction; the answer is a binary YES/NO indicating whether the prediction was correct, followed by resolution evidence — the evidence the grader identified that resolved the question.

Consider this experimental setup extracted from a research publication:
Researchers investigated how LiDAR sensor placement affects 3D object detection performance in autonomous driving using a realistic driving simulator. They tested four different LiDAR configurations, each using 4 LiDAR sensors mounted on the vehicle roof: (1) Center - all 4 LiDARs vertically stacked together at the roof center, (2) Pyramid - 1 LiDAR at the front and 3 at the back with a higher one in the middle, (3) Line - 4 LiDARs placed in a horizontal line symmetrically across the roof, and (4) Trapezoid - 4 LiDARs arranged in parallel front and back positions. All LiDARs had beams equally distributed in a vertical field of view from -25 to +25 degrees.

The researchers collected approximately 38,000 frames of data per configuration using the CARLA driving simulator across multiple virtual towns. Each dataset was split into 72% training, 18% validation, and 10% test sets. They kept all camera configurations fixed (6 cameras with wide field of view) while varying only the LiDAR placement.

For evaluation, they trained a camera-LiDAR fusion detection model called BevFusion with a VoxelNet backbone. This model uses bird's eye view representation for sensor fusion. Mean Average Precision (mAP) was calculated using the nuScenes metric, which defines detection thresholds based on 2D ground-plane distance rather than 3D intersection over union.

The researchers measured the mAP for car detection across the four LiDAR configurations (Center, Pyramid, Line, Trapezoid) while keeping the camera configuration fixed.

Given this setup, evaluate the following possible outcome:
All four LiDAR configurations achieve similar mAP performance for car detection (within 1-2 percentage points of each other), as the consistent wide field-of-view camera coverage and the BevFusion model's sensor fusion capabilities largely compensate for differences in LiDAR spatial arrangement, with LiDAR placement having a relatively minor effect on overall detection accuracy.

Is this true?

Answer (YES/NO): NO